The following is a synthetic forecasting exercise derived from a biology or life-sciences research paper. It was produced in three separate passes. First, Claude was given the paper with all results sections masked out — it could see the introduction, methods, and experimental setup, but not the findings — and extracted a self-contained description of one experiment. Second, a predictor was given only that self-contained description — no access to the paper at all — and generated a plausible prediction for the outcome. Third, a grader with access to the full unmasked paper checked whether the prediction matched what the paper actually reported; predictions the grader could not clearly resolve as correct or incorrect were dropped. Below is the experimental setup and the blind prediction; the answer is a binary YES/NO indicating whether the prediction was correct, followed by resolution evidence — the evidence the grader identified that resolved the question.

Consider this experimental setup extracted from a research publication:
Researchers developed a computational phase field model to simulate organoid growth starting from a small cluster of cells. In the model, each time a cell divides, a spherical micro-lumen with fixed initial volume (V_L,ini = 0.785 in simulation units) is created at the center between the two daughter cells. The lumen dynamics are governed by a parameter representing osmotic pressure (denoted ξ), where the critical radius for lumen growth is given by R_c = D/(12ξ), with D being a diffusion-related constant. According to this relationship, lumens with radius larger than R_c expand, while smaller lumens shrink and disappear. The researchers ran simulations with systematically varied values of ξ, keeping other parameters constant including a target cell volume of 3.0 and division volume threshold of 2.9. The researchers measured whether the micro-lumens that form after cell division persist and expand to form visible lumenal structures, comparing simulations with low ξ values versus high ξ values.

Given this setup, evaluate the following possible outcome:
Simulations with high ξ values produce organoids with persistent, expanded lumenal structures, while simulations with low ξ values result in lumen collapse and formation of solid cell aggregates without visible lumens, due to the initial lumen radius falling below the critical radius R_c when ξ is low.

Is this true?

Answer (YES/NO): NO